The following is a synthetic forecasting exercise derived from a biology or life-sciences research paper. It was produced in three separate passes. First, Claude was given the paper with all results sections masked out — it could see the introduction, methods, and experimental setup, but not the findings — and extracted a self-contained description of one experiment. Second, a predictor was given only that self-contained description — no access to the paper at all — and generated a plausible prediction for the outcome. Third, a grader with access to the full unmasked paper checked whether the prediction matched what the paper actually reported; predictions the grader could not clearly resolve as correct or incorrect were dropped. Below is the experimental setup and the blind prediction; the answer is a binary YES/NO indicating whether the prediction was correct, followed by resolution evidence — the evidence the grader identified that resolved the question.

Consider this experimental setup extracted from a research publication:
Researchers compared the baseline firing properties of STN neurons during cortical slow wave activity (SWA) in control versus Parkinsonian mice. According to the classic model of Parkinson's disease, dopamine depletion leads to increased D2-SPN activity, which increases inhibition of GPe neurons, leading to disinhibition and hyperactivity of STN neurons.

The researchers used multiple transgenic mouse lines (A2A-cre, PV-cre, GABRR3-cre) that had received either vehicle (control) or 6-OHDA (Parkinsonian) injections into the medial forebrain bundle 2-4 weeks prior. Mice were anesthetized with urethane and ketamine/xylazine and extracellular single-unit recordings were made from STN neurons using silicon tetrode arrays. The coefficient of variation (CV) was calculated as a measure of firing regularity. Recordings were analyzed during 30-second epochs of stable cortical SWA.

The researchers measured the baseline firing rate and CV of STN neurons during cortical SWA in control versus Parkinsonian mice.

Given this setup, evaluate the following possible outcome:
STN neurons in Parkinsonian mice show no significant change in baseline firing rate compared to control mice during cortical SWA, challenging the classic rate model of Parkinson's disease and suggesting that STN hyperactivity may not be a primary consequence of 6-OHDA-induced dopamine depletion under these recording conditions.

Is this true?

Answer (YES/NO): YES